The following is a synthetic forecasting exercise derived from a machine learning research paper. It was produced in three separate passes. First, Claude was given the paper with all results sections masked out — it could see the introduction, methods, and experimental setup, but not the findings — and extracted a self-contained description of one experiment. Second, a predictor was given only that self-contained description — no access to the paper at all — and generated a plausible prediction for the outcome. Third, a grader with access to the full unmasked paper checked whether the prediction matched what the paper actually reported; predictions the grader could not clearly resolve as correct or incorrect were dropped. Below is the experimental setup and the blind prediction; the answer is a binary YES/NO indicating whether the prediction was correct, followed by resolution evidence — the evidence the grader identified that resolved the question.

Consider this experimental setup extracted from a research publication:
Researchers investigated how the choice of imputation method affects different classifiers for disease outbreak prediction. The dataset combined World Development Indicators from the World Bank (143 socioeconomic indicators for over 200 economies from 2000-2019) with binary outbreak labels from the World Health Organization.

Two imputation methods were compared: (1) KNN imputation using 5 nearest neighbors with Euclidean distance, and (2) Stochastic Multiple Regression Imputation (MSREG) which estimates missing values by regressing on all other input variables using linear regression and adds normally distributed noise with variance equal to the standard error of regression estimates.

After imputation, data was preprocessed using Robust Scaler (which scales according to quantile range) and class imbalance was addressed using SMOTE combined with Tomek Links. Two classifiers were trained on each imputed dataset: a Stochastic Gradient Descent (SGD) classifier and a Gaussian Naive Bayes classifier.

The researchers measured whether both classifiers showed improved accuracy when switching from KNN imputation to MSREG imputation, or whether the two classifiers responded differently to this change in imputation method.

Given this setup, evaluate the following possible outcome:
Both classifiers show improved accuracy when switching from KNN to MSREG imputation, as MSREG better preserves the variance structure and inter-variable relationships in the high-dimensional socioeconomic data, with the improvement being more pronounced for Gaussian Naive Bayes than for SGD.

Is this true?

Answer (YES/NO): NO